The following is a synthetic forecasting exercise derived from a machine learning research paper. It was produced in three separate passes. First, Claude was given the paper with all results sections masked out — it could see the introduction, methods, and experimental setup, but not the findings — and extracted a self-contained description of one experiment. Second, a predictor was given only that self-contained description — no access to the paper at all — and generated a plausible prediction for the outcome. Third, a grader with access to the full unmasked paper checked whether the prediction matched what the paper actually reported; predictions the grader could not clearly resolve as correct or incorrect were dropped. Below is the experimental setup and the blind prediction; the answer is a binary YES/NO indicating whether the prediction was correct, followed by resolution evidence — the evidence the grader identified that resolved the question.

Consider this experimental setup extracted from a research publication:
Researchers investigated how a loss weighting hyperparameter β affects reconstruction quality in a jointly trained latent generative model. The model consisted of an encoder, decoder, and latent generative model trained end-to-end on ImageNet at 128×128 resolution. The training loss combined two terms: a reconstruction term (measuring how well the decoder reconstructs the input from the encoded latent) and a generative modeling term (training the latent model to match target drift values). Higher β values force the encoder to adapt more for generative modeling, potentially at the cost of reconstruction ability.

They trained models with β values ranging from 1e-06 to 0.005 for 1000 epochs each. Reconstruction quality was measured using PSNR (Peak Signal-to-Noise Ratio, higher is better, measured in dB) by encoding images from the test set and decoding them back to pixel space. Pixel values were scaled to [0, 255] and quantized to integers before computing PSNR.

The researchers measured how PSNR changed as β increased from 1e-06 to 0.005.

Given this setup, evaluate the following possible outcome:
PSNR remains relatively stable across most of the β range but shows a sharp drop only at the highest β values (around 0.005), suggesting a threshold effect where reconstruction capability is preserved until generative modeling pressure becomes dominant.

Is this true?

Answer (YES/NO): NO